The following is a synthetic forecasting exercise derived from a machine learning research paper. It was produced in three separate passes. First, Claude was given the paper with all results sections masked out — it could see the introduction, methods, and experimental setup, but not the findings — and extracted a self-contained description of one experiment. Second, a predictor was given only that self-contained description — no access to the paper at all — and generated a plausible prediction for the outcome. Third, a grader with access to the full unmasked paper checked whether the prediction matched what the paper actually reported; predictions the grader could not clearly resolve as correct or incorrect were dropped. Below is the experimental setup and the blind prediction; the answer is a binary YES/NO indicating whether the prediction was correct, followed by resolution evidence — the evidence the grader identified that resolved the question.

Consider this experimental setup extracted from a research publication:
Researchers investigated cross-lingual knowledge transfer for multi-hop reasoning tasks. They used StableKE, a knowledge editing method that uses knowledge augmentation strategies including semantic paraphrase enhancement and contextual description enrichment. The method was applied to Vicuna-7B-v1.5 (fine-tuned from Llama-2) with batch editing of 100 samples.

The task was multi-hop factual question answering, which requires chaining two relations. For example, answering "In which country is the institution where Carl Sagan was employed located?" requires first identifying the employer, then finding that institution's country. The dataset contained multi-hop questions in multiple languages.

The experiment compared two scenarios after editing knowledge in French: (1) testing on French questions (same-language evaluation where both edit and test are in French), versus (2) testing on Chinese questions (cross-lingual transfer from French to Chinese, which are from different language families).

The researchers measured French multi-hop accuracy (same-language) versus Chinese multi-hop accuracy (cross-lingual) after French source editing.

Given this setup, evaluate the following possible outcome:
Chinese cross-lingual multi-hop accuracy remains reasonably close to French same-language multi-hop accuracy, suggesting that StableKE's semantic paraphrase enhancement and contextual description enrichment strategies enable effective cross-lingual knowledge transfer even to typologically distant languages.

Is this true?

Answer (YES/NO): NO